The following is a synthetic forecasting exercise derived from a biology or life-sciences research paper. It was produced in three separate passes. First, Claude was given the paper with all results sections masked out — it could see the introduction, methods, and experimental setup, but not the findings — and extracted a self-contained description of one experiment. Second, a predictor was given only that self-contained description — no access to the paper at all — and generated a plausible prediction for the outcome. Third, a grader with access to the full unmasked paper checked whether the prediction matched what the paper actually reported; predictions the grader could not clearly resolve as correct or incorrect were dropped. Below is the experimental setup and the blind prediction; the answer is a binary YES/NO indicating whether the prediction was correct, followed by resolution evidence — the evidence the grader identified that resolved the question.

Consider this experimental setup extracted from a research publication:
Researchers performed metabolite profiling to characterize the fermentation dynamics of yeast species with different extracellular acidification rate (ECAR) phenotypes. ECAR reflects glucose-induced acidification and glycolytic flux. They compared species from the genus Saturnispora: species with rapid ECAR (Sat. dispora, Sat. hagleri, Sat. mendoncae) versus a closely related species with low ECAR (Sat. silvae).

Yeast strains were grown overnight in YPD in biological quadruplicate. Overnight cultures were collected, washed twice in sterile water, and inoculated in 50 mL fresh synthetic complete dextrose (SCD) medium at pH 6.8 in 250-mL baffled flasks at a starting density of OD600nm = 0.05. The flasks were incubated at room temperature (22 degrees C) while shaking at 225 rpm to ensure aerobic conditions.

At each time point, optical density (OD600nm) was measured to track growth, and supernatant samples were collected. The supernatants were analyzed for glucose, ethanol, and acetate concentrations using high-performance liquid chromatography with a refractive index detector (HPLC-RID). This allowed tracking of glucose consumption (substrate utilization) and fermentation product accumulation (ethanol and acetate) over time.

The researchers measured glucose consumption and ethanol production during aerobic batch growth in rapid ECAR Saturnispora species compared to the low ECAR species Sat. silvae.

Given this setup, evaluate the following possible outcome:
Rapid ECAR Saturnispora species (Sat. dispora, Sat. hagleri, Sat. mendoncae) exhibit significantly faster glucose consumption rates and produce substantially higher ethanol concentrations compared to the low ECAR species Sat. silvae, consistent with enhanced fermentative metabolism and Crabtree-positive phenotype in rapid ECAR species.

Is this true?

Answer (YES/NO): NO